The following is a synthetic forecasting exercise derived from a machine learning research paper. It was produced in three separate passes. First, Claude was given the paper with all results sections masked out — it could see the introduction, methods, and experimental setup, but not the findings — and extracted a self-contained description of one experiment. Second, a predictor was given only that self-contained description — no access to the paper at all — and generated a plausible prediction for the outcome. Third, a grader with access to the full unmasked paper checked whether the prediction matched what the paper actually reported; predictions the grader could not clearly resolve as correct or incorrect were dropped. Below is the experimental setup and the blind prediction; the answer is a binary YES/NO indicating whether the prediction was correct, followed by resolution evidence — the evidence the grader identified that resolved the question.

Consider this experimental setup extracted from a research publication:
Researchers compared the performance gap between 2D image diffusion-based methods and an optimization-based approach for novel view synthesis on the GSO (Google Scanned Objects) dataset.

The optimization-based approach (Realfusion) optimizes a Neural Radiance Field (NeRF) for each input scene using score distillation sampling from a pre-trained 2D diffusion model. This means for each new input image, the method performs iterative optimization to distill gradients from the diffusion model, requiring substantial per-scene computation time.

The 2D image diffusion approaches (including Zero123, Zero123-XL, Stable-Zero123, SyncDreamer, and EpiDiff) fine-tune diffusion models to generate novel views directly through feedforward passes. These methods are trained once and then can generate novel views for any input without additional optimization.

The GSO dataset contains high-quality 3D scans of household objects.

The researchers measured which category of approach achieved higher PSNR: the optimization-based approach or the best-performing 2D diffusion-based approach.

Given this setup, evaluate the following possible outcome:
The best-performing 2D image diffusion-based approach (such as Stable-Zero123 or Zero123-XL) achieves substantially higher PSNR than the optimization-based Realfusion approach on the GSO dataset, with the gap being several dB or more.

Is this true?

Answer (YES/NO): YES